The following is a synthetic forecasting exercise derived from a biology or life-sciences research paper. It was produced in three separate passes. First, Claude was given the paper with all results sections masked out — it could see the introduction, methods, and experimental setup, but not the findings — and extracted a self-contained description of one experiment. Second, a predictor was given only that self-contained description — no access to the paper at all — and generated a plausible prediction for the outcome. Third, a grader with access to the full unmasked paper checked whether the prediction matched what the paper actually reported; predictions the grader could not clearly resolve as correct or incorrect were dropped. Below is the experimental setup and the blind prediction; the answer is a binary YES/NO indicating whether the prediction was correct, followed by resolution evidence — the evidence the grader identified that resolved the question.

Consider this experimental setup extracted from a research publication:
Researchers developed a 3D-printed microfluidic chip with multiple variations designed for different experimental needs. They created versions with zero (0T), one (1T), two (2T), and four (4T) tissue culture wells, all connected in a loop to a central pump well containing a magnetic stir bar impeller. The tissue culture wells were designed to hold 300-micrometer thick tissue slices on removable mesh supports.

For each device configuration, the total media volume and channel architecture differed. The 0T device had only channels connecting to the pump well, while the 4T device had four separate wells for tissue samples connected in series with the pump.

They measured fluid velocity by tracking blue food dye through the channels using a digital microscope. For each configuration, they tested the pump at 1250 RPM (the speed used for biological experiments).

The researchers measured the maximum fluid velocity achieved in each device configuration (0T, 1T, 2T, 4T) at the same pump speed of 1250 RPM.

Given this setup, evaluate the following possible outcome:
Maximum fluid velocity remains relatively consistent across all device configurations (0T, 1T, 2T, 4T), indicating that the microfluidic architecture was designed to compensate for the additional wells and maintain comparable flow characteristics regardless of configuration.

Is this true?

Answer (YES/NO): YES